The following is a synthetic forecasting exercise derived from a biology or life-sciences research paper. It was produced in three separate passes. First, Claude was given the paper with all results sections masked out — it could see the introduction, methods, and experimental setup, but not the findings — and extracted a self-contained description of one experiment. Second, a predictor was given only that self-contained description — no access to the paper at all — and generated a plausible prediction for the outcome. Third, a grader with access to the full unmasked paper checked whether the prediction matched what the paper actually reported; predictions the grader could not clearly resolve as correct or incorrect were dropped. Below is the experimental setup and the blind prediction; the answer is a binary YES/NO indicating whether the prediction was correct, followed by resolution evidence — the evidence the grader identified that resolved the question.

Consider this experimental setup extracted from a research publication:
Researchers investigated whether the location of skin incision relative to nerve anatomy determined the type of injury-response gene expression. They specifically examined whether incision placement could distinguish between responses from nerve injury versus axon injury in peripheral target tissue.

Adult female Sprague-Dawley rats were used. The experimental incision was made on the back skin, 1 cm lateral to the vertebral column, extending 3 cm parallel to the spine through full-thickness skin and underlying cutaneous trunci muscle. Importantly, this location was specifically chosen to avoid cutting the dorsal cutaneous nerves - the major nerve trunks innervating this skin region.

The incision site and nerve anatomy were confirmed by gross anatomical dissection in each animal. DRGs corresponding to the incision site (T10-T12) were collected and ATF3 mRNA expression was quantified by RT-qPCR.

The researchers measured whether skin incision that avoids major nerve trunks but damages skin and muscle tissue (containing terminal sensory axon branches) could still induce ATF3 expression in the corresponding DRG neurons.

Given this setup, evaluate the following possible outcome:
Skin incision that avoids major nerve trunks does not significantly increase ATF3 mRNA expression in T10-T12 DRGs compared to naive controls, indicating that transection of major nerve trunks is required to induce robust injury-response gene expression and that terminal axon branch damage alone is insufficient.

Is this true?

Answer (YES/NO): NO